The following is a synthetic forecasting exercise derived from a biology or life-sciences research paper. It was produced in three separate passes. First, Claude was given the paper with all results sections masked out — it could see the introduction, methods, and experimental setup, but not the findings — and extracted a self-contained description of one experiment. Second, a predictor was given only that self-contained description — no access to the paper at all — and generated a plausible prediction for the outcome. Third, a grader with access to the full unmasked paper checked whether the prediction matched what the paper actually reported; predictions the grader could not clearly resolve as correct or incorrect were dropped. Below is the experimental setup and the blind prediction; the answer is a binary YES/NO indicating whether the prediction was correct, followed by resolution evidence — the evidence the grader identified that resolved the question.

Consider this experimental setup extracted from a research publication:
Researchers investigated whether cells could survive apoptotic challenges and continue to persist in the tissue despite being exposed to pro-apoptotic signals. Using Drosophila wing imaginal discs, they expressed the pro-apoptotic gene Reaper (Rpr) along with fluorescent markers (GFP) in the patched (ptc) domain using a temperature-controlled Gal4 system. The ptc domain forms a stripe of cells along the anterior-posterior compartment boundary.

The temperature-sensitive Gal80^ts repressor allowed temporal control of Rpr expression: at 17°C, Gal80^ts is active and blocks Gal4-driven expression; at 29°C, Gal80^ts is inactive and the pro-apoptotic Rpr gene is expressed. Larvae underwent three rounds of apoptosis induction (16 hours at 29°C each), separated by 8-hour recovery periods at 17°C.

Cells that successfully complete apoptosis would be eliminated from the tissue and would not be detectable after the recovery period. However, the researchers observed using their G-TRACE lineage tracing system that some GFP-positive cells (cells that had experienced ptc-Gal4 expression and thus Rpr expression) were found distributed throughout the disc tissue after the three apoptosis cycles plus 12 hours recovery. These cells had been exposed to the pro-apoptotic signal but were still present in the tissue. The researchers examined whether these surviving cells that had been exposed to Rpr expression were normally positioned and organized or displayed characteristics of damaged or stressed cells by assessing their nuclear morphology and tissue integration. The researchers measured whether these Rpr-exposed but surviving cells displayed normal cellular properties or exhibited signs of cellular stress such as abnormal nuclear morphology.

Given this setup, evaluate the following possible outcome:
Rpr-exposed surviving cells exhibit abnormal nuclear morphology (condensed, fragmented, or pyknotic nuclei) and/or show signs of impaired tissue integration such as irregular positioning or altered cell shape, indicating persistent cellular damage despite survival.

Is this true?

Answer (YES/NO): YES